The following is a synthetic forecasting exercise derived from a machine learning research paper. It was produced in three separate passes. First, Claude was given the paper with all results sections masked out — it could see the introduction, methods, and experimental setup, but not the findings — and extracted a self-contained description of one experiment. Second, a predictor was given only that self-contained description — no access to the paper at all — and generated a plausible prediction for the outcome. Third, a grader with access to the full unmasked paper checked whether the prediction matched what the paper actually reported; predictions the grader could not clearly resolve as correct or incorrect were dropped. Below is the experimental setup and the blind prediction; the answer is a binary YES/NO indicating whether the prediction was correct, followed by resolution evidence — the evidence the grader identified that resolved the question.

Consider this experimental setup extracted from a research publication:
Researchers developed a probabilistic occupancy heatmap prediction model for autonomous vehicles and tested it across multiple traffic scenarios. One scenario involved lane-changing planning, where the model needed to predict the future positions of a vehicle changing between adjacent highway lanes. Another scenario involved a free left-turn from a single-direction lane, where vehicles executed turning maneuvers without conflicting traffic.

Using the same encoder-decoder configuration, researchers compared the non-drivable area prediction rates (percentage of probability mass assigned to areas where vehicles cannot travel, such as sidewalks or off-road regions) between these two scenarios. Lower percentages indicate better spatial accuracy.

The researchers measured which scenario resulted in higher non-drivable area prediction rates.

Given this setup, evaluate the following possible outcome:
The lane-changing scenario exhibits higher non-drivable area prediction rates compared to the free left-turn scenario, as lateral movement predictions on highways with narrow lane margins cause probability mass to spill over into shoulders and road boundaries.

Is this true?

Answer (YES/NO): NO